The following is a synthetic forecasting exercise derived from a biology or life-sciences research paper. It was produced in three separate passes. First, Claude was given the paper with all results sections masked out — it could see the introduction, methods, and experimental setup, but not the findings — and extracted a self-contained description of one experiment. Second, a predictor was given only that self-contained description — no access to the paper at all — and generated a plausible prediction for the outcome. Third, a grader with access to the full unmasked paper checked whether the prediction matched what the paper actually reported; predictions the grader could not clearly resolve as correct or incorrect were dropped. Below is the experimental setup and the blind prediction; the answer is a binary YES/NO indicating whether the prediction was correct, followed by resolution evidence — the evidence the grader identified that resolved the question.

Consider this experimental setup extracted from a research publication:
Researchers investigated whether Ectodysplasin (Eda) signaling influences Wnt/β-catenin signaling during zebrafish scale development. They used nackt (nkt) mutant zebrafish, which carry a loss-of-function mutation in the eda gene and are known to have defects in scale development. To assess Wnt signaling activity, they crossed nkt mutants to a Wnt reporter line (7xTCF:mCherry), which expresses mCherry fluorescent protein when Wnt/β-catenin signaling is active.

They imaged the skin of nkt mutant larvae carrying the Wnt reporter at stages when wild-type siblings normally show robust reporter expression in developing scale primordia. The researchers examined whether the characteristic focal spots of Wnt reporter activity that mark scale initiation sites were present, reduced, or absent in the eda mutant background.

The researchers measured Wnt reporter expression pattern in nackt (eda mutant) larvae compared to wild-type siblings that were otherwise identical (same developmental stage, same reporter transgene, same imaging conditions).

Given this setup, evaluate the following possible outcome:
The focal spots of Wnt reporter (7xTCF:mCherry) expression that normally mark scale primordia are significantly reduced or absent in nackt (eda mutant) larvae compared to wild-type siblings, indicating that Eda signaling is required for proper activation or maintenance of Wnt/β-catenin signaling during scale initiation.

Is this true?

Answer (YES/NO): NO